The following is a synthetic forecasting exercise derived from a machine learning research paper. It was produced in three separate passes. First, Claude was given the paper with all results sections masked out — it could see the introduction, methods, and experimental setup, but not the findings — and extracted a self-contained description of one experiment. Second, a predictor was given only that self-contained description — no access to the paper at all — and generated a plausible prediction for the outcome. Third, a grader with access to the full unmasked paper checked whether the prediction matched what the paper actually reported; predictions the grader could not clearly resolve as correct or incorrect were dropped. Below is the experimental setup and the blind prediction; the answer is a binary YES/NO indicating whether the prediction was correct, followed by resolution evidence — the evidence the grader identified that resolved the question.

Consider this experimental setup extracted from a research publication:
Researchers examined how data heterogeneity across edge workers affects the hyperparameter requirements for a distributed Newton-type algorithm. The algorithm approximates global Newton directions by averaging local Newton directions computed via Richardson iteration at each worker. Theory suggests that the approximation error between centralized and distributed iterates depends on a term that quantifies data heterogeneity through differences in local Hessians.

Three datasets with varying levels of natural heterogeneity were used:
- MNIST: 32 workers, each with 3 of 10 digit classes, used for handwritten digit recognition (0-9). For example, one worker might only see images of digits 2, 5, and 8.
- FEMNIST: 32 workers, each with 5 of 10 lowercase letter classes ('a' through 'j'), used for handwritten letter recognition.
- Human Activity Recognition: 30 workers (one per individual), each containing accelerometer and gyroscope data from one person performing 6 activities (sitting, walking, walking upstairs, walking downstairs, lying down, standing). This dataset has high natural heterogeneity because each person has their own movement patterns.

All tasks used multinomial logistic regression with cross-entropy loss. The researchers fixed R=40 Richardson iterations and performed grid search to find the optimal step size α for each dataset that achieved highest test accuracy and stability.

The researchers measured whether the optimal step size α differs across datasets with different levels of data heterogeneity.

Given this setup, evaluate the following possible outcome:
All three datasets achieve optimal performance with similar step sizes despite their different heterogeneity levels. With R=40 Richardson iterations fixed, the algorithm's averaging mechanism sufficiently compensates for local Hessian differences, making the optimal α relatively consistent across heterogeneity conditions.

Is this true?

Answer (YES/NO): NO